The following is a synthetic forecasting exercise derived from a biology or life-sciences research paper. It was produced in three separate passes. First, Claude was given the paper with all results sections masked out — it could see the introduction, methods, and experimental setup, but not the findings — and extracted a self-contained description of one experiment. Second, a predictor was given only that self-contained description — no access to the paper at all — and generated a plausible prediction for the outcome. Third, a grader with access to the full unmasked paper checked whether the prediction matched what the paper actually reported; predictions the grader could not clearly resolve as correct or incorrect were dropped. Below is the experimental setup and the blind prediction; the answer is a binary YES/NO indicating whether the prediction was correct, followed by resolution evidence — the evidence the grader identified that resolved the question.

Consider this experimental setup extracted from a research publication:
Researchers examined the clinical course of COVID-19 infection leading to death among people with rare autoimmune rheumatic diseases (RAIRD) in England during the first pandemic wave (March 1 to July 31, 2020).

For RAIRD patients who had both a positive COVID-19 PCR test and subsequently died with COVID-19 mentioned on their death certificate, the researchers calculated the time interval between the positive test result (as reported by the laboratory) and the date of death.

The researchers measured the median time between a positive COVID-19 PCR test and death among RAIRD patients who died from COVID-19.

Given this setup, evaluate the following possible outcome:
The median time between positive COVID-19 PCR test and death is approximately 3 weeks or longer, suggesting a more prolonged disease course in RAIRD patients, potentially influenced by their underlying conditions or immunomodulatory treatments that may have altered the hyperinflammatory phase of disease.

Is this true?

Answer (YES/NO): NO